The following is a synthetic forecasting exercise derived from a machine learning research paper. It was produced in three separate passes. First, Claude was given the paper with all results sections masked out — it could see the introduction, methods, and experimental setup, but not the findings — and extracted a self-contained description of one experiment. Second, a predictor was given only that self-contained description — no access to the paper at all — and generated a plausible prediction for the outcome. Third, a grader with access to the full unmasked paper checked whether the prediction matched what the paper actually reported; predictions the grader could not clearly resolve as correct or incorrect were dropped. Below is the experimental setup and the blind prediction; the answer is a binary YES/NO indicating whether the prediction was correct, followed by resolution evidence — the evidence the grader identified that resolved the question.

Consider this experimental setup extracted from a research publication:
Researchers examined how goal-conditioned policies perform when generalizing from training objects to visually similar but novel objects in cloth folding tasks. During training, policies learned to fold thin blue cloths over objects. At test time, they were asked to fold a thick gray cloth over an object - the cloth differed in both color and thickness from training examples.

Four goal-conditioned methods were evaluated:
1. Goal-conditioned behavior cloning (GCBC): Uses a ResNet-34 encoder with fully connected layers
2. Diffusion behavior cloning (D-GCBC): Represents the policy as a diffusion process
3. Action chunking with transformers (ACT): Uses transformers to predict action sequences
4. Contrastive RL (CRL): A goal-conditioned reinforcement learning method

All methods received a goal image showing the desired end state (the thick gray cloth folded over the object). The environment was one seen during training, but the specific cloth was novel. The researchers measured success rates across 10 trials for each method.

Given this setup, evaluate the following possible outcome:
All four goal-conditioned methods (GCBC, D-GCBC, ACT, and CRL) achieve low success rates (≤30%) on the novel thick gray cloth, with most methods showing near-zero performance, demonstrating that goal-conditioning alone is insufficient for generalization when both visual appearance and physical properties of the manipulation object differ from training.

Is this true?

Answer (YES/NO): NO